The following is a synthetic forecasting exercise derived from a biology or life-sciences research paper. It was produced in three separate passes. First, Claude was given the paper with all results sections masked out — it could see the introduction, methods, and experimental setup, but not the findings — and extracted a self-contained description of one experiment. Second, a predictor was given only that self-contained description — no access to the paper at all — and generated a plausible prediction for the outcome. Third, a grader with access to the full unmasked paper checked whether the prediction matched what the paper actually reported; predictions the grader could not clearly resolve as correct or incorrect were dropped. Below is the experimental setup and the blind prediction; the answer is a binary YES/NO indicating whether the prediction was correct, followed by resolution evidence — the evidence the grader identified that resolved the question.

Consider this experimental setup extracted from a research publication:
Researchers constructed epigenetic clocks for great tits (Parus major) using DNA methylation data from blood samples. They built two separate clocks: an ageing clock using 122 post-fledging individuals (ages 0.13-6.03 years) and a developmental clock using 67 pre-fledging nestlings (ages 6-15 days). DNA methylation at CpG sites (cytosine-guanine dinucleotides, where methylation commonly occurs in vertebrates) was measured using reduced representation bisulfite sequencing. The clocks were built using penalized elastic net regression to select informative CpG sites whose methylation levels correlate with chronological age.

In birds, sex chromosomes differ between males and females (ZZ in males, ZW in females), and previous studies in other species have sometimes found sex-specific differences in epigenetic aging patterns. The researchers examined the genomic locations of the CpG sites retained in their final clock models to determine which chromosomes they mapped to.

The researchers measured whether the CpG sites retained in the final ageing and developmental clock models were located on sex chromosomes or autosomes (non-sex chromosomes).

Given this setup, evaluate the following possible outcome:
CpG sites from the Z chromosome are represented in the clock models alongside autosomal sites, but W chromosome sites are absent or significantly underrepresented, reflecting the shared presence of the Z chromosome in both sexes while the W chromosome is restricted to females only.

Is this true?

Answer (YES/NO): NO